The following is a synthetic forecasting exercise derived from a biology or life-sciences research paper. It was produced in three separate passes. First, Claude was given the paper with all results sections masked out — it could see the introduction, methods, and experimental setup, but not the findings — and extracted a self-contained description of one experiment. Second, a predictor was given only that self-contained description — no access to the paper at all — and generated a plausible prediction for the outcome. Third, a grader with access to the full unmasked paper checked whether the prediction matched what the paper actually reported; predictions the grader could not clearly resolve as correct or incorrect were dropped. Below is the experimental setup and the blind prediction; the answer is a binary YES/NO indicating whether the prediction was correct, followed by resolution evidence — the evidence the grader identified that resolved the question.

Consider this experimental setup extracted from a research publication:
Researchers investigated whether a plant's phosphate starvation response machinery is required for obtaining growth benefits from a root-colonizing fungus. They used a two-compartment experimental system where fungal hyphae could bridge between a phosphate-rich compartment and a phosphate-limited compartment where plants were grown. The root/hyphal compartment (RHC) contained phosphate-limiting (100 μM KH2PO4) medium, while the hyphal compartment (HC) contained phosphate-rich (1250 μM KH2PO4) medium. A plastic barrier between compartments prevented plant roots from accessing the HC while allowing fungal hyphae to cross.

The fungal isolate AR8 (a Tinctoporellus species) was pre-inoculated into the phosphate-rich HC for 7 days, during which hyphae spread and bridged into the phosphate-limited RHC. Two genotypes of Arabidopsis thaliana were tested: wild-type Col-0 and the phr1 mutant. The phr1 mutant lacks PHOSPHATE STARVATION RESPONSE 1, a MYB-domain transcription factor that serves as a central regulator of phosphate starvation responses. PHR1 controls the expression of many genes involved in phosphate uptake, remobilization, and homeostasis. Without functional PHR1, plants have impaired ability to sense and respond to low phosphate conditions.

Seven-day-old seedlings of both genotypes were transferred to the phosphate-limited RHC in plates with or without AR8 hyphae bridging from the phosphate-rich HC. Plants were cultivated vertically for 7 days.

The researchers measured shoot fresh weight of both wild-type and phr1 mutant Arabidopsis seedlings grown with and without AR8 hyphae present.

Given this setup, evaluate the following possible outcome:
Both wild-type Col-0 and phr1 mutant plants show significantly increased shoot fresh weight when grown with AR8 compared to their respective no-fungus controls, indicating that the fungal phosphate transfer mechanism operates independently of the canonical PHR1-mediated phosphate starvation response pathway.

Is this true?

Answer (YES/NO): NO